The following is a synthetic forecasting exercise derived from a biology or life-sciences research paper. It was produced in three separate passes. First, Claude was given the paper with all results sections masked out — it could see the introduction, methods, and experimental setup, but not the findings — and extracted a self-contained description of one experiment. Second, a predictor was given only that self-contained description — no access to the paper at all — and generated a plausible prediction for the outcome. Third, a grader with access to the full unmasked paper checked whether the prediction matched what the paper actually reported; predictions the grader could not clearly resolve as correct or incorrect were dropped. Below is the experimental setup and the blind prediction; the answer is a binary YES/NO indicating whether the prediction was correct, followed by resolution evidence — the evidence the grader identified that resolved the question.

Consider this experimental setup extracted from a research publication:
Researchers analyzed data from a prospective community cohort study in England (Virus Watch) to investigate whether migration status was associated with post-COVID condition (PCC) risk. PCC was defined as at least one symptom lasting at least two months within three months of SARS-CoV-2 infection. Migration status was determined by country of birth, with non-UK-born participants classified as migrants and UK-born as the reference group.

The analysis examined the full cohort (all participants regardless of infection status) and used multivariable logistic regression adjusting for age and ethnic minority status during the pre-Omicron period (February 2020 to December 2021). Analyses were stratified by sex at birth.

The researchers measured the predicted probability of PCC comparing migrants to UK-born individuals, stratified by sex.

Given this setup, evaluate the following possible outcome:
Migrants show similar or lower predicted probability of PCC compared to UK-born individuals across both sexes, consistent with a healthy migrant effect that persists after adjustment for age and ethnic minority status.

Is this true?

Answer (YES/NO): NO